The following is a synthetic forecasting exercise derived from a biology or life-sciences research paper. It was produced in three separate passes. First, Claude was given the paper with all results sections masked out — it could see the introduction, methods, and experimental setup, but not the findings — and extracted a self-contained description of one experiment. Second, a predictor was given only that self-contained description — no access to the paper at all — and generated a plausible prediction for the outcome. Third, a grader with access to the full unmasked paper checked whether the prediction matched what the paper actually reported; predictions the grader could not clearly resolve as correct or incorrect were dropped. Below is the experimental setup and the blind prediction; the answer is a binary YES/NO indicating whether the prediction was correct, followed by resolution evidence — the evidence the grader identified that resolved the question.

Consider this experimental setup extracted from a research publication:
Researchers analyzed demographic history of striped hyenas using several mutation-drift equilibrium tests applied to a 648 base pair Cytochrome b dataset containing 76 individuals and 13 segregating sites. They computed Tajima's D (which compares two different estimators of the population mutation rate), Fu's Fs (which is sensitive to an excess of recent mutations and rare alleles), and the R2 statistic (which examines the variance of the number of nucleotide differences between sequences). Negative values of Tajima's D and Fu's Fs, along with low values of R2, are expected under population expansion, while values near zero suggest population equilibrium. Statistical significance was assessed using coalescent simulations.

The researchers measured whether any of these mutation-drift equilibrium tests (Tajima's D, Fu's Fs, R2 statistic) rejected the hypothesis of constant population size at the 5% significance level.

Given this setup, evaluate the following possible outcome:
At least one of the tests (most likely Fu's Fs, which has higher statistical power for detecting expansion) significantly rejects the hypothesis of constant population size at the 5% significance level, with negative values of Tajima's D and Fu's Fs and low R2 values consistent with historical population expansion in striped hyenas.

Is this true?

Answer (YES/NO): NO